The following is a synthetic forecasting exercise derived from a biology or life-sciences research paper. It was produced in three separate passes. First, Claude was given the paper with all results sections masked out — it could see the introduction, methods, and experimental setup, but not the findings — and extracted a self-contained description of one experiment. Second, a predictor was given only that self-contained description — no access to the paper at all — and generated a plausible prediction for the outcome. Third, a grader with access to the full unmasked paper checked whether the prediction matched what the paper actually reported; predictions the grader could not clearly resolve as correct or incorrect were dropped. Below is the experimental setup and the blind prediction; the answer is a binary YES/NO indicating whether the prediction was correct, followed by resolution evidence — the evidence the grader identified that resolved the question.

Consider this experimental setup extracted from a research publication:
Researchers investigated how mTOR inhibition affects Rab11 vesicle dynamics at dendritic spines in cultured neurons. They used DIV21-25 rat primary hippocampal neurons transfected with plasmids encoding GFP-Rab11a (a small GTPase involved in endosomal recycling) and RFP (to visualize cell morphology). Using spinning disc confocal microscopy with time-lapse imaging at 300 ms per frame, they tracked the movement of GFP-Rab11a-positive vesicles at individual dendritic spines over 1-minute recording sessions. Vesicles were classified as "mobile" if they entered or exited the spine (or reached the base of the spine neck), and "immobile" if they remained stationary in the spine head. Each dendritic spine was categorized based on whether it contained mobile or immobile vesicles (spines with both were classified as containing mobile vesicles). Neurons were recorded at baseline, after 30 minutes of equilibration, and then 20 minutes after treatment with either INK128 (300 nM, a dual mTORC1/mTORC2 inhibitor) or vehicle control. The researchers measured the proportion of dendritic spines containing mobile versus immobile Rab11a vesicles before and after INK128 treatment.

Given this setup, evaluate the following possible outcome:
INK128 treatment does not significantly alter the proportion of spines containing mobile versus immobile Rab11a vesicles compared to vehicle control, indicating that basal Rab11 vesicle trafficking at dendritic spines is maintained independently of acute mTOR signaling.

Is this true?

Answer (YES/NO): NO